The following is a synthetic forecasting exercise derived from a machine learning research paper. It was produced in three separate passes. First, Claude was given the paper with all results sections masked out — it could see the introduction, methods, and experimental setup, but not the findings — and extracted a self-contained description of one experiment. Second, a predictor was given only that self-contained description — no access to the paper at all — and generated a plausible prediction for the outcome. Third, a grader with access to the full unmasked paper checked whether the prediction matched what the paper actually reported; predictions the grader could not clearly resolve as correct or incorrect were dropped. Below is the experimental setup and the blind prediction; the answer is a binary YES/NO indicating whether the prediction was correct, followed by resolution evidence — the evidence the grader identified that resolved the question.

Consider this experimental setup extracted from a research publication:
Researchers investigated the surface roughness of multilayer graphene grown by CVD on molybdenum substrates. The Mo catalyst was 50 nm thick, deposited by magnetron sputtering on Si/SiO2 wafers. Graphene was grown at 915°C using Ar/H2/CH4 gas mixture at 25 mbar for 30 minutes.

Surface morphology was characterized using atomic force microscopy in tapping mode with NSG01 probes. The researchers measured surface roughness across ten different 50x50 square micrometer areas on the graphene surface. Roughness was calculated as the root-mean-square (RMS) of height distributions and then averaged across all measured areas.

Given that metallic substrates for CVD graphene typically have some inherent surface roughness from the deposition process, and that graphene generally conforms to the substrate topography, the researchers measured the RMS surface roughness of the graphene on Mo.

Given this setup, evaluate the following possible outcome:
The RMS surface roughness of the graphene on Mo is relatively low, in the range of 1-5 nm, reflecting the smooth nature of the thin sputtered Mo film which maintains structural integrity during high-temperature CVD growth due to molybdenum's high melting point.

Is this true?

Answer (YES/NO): YES